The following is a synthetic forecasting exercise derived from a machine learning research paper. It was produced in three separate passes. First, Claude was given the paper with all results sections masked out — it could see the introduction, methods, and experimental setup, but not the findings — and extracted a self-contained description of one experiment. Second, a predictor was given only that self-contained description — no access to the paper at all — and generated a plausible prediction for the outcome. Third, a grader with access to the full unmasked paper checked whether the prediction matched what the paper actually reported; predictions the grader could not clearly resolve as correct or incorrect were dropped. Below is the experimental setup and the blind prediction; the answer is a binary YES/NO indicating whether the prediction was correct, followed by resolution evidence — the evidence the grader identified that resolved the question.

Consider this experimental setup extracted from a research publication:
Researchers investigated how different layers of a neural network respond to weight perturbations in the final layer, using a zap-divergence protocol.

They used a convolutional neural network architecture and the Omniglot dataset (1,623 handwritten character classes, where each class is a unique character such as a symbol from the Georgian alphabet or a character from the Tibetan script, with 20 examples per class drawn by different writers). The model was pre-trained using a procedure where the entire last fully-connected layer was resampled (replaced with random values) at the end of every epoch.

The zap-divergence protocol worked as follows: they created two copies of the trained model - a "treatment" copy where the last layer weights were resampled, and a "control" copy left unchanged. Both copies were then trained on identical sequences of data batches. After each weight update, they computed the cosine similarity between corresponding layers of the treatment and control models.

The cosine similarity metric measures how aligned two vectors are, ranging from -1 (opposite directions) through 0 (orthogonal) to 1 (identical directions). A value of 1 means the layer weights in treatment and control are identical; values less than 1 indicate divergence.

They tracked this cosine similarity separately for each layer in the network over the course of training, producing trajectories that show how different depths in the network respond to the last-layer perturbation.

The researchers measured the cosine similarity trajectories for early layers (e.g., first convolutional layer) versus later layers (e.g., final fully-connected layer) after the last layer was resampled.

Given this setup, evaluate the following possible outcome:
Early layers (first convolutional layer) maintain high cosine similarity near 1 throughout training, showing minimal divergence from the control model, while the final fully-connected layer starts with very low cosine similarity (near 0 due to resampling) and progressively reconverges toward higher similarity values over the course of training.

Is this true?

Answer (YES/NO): NO